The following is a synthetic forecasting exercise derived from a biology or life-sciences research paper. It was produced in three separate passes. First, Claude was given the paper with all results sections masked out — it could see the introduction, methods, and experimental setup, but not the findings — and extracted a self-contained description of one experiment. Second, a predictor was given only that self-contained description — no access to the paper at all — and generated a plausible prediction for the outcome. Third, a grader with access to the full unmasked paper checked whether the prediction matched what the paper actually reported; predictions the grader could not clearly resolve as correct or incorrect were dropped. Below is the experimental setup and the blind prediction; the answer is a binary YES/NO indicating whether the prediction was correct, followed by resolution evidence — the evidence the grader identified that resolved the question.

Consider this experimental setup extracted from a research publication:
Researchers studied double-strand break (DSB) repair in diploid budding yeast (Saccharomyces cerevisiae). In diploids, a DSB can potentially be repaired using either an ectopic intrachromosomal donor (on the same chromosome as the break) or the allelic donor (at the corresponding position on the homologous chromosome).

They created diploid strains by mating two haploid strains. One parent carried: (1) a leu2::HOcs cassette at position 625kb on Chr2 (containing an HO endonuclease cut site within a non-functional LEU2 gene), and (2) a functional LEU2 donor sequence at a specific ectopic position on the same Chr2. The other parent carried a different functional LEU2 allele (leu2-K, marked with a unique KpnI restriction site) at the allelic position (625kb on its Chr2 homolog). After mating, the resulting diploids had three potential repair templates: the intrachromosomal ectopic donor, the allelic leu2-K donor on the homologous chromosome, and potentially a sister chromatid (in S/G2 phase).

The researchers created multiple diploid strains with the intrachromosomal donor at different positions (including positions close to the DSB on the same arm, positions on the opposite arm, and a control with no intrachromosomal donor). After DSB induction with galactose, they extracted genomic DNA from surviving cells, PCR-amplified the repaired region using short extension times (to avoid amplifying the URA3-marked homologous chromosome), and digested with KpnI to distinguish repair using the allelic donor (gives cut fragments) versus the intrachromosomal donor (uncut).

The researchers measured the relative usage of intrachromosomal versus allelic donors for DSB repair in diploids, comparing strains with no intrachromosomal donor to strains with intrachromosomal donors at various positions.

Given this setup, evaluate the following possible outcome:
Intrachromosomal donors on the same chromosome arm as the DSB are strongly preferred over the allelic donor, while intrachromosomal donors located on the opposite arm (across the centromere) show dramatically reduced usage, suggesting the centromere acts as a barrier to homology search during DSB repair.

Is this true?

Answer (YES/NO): NO